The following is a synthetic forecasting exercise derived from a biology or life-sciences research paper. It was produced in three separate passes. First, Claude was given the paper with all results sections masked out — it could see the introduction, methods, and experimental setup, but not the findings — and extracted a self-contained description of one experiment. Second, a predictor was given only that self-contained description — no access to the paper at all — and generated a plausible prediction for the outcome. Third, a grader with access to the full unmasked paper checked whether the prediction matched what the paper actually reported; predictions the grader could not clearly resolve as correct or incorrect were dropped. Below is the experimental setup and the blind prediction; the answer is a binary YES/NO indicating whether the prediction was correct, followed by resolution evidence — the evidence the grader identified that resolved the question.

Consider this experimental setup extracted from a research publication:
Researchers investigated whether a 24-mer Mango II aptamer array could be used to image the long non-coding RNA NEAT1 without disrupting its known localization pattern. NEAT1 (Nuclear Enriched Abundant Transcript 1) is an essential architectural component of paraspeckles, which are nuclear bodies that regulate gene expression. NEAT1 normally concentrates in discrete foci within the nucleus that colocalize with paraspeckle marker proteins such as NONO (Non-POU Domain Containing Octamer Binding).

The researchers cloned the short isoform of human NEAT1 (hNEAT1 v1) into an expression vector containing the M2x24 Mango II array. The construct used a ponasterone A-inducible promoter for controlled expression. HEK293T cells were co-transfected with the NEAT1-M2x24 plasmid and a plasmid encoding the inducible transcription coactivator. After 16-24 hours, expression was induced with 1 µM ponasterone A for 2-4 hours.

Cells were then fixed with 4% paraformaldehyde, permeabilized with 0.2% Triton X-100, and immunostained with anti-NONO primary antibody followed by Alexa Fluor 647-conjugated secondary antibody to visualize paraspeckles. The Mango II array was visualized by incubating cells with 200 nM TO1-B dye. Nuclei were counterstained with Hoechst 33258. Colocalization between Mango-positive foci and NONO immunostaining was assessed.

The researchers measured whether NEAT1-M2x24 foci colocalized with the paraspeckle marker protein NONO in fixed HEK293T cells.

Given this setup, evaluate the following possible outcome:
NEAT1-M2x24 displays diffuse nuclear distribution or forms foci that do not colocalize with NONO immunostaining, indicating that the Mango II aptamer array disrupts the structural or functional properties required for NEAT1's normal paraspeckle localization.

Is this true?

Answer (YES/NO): NO